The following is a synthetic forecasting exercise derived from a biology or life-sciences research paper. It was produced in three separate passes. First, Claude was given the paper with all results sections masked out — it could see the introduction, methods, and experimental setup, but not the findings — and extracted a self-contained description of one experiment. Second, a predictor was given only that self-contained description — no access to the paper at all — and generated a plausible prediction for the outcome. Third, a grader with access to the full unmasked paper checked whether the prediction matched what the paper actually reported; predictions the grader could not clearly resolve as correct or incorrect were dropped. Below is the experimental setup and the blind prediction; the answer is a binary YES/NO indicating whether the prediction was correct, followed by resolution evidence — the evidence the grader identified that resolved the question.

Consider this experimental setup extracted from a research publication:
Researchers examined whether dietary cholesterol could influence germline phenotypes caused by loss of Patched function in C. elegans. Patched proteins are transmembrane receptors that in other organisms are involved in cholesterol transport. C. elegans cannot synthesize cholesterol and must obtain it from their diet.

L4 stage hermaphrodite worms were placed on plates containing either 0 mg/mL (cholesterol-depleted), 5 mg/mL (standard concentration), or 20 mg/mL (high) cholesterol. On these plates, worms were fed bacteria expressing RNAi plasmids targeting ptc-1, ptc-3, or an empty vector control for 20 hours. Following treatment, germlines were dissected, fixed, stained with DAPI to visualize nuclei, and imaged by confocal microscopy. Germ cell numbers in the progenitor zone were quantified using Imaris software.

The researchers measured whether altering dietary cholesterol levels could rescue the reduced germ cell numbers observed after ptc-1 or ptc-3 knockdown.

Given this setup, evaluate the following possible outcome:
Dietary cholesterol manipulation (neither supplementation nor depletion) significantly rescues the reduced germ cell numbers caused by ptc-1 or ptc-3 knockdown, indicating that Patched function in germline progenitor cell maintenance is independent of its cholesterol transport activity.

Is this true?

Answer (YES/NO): NO